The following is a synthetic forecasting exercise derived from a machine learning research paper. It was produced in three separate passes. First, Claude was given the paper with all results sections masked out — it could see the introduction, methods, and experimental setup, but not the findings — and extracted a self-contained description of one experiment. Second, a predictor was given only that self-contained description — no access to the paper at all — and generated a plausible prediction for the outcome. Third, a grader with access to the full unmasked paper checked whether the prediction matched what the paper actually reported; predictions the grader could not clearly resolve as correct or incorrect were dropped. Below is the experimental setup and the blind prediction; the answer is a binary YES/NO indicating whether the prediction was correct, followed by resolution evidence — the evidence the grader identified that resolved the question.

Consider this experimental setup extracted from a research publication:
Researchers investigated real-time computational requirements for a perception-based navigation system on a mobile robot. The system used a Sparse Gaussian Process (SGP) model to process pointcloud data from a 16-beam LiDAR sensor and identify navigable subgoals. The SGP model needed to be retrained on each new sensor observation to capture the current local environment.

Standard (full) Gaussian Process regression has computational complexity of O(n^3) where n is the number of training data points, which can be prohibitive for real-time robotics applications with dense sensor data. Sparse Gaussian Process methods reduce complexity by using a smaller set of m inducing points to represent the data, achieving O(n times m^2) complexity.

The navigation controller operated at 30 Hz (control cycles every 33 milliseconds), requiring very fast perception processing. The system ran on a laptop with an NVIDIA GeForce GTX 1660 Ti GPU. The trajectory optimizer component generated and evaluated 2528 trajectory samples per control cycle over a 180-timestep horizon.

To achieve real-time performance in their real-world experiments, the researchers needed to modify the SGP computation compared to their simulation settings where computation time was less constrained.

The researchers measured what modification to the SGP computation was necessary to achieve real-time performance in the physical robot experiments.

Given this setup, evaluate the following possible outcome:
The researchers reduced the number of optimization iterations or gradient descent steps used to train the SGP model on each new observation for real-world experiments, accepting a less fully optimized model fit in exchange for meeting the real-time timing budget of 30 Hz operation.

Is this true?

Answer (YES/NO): NO